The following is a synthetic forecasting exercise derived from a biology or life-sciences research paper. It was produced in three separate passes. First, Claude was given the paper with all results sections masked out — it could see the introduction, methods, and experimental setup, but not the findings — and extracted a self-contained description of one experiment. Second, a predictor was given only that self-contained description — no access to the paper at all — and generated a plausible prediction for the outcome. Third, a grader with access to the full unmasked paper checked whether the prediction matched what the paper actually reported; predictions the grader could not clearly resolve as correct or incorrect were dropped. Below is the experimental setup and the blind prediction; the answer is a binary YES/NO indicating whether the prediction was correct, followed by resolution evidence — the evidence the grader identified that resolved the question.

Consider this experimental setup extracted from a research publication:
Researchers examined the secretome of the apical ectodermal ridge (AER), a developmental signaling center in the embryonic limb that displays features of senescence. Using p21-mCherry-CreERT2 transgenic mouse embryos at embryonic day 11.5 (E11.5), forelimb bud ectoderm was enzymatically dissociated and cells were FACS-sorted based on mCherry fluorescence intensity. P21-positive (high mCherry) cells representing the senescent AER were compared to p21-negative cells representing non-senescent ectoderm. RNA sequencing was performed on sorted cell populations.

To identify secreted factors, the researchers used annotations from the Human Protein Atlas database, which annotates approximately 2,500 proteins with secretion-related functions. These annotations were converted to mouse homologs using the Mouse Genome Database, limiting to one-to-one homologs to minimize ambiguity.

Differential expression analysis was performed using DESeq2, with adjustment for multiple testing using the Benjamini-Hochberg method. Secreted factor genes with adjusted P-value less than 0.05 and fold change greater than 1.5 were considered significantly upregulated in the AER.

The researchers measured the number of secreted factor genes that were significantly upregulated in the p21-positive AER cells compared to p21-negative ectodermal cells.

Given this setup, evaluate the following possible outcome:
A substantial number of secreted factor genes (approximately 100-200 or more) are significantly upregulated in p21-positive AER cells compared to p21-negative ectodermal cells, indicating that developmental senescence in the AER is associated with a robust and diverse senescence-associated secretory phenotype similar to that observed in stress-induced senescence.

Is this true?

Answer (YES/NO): NO